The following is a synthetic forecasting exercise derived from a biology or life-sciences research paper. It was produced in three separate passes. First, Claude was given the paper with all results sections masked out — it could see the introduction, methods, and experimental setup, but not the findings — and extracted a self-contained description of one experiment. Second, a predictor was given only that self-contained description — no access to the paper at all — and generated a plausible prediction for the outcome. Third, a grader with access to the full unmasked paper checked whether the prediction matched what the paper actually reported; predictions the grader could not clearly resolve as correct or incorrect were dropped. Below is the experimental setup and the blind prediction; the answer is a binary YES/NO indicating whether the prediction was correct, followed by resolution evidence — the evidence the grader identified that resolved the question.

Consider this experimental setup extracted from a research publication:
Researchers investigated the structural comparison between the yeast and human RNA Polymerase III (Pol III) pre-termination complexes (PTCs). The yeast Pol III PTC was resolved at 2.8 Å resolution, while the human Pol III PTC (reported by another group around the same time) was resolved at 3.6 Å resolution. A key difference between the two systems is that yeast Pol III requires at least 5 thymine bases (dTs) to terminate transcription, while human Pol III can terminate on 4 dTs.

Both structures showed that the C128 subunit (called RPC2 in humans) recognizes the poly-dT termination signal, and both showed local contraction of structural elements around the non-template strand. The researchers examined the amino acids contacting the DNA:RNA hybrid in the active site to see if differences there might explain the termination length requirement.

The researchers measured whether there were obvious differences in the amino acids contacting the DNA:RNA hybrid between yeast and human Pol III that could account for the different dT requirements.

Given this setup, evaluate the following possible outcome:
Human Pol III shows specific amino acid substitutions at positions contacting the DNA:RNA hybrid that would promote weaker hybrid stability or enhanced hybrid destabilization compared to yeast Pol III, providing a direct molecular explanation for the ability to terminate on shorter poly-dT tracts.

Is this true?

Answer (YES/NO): NO